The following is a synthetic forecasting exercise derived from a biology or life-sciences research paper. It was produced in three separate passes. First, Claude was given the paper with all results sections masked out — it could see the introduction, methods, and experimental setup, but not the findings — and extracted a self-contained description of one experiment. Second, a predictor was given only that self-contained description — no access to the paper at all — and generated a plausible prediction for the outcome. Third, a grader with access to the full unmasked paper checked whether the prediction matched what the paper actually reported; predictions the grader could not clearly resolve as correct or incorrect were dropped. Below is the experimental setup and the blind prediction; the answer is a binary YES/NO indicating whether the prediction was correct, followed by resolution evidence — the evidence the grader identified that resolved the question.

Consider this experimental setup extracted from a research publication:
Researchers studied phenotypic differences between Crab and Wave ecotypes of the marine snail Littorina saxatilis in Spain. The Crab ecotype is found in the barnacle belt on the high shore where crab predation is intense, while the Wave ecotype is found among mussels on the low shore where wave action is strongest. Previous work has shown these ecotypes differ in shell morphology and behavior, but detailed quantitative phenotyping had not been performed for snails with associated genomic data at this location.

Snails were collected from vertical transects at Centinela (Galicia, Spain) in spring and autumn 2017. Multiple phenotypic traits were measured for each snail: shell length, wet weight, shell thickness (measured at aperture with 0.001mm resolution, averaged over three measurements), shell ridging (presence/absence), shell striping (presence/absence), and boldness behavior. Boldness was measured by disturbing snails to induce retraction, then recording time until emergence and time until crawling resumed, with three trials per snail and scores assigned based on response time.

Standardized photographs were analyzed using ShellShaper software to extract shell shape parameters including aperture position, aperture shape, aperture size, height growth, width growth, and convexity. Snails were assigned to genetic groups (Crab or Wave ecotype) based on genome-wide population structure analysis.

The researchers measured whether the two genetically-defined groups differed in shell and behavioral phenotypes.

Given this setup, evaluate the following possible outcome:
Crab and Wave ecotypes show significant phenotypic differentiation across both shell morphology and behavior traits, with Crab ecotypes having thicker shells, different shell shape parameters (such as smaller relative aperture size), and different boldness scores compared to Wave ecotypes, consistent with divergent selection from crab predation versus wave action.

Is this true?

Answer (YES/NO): YES